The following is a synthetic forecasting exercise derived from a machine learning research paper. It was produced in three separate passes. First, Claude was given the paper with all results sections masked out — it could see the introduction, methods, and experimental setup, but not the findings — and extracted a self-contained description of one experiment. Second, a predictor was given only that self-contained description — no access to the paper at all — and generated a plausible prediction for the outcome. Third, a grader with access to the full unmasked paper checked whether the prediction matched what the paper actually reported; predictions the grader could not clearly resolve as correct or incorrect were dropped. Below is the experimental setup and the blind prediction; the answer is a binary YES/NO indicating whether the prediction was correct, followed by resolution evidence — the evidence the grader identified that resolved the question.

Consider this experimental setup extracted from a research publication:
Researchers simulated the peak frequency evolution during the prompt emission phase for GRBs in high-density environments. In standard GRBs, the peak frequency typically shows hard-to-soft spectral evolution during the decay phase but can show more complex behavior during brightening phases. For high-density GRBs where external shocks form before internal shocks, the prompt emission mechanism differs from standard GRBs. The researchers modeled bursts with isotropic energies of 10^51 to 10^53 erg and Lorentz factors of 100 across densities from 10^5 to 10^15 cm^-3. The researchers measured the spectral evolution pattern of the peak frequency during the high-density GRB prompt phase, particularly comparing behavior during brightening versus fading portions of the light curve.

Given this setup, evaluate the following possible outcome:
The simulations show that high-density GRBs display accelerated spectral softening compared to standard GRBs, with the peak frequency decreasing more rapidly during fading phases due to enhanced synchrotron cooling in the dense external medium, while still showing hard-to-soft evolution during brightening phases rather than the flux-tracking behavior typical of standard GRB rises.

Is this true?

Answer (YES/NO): NO